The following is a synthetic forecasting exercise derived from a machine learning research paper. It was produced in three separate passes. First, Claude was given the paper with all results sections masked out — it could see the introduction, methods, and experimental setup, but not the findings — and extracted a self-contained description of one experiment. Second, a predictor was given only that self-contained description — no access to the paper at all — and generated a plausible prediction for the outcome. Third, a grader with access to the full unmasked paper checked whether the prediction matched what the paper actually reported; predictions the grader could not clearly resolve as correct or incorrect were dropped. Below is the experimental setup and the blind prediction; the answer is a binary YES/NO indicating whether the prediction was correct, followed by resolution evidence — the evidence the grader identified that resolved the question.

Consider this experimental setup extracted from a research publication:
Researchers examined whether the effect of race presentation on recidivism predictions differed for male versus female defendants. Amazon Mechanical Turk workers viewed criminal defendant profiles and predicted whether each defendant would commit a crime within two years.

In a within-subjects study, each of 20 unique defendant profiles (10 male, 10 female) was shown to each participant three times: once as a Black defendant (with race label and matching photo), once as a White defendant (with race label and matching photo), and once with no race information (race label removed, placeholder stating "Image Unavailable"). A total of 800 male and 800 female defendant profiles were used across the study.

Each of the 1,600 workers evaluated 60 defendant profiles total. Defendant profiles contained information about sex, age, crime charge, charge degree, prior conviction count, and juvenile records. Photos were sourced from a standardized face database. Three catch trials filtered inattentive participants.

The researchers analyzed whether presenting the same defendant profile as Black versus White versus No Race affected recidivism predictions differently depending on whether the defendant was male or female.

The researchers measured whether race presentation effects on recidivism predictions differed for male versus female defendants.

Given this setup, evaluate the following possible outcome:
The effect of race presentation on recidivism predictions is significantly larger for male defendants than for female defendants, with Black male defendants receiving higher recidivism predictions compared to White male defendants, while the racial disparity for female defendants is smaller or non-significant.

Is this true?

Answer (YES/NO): NO